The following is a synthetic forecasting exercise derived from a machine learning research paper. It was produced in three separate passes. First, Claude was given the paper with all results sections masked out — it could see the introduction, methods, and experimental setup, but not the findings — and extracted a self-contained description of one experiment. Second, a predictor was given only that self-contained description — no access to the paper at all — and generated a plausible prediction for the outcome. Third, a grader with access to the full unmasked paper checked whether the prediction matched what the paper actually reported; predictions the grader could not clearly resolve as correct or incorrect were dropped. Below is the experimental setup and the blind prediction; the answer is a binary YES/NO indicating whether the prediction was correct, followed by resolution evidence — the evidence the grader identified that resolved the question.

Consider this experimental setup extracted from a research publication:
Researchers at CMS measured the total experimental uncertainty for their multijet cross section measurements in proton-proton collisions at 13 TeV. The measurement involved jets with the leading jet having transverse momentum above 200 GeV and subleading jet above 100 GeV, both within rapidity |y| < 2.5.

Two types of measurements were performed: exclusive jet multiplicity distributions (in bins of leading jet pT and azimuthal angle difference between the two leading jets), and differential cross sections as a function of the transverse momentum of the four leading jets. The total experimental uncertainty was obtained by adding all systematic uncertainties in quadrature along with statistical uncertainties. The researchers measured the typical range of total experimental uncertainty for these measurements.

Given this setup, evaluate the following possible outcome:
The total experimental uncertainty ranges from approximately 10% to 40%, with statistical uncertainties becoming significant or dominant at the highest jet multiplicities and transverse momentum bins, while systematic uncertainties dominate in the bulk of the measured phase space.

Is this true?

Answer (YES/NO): NO